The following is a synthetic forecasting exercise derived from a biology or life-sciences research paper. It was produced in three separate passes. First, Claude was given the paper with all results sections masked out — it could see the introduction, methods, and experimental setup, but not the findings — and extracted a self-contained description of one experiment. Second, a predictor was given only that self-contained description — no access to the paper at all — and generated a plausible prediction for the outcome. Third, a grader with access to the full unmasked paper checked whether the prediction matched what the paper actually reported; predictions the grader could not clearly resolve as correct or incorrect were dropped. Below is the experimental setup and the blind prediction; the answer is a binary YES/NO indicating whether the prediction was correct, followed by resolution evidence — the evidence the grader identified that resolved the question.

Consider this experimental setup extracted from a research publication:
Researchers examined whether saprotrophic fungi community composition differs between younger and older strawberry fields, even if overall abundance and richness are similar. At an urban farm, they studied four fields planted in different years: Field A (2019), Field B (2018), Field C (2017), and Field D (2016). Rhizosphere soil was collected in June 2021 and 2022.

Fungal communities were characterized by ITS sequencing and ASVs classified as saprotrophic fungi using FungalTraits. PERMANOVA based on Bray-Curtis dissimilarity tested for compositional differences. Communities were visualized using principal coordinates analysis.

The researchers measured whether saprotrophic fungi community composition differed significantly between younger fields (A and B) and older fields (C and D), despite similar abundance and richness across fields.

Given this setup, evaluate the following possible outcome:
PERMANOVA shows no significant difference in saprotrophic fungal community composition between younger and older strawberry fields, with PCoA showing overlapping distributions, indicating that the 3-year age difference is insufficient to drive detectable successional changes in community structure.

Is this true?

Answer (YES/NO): NO